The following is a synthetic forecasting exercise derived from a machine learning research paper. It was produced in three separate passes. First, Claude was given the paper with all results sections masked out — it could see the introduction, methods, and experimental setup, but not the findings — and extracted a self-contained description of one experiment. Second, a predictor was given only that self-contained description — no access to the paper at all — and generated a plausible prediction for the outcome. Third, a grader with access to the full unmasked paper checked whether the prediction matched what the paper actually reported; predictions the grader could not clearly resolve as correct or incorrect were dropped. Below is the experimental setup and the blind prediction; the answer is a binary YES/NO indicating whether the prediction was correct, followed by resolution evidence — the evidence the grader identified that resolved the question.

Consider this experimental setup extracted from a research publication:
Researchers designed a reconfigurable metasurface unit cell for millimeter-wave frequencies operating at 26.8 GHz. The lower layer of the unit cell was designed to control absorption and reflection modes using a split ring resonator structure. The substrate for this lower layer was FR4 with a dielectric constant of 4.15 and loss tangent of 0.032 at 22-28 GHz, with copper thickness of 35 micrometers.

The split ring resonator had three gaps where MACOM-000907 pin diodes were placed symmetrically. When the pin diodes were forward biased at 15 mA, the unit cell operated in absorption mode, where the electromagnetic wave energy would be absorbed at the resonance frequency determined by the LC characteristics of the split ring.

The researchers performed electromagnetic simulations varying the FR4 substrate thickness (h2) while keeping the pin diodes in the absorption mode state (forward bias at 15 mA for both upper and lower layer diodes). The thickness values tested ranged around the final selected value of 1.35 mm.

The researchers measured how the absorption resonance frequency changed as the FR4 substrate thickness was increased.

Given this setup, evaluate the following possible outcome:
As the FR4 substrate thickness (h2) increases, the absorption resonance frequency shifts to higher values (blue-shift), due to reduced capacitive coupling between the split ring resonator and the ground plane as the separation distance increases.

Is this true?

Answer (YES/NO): NO